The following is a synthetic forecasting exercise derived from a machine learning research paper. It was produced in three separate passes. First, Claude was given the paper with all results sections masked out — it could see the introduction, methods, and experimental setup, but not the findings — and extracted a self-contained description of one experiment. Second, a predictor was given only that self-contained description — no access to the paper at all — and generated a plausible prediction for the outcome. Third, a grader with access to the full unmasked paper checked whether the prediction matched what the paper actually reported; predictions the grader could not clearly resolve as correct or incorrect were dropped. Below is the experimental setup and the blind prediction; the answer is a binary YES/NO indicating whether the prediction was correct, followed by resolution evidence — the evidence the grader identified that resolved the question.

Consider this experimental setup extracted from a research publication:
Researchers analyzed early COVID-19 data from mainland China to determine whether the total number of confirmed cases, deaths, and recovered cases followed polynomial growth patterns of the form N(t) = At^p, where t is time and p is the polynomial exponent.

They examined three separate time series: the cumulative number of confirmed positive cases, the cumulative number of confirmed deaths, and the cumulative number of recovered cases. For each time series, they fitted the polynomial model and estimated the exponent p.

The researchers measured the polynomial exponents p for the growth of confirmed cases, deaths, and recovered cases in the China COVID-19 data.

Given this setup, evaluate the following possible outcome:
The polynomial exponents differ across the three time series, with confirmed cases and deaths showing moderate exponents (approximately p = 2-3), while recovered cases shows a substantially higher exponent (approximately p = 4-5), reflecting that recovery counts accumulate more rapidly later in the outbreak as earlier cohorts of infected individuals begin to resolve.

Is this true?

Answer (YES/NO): YES